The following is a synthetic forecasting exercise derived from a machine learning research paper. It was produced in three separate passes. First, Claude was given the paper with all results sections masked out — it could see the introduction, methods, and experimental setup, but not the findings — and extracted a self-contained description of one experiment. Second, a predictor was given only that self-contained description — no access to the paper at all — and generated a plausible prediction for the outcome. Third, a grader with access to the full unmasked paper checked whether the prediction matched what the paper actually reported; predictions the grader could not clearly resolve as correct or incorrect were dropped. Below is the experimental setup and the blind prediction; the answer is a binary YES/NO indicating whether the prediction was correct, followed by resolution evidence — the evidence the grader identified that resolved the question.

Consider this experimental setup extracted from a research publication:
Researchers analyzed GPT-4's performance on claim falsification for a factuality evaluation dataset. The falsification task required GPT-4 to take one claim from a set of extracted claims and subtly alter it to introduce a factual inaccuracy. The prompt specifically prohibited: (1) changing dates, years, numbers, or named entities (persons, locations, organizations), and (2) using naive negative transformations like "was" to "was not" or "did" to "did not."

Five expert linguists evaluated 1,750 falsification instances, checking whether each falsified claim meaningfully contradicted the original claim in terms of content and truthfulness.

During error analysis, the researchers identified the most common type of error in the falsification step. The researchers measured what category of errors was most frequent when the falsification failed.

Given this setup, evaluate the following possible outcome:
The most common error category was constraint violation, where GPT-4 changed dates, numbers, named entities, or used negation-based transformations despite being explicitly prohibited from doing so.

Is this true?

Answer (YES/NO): NO